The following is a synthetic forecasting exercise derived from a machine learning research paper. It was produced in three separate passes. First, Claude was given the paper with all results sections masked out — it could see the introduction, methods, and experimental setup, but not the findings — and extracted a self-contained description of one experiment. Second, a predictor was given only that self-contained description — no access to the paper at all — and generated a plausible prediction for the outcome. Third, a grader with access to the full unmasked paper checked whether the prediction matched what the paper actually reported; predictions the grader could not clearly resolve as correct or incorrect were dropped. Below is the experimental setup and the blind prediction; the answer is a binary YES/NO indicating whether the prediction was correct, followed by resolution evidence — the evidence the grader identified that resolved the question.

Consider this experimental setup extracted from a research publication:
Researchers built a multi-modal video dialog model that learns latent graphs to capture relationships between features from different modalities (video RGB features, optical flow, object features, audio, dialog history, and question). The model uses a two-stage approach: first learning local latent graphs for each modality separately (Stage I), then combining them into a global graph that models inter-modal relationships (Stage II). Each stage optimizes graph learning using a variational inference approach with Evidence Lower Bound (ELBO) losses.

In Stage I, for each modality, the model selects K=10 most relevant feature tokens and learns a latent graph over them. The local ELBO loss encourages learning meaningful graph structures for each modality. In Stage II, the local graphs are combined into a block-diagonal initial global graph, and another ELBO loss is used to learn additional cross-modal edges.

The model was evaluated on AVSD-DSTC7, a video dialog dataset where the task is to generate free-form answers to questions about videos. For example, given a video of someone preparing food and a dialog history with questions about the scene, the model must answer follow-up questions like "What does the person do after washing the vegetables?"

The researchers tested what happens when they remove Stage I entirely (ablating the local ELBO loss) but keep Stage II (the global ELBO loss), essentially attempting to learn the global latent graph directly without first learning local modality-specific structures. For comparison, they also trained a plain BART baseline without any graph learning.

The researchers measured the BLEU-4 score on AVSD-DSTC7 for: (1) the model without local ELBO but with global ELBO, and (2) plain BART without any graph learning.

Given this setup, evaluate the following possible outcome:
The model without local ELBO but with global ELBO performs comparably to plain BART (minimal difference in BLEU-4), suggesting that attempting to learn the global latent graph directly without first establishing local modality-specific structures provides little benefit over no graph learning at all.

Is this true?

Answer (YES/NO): NO